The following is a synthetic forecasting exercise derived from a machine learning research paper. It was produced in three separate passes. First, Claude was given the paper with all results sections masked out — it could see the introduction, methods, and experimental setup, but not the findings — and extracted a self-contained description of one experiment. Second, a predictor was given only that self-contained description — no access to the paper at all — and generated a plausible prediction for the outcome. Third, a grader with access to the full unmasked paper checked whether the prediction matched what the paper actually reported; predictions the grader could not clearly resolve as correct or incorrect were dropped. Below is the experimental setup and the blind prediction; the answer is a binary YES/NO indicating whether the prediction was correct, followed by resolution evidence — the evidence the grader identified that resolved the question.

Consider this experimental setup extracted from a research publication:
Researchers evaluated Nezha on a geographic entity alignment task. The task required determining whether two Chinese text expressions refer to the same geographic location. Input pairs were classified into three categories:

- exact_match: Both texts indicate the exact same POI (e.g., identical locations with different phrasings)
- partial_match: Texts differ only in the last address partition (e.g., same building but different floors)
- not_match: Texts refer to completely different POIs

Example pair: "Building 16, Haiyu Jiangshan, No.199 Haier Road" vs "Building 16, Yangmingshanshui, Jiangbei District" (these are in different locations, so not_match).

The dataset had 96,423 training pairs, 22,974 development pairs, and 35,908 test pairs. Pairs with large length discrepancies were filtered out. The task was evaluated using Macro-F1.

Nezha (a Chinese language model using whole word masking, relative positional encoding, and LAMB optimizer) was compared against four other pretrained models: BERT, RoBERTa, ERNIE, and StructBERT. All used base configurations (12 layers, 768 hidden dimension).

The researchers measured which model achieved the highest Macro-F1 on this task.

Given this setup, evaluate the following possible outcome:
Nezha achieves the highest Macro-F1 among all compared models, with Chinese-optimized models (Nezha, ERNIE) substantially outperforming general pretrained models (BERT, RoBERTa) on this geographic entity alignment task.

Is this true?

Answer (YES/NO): NO